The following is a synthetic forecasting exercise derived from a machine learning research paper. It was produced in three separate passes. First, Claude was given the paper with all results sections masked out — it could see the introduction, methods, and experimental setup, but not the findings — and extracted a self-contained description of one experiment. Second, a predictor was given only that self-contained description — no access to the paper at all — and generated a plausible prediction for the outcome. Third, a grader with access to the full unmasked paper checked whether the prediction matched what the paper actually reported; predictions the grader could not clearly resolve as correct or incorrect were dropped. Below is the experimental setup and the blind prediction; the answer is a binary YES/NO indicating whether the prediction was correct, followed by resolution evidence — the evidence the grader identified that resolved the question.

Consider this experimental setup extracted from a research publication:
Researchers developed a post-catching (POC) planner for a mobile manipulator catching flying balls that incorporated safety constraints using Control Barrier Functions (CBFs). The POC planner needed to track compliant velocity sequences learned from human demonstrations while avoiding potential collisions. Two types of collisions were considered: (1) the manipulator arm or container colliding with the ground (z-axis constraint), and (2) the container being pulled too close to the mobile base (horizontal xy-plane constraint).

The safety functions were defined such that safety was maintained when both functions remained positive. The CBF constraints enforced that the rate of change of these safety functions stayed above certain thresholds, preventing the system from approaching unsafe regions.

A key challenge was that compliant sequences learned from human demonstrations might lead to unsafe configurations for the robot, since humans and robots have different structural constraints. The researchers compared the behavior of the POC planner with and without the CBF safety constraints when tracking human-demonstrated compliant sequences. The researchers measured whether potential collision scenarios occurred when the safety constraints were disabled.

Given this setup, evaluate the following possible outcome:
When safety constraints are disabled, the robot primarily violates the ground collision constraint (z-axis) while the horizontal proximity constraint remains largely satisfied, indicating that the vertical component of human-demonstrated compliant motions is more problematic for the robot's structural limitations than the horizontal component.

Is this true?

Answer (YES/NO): NO